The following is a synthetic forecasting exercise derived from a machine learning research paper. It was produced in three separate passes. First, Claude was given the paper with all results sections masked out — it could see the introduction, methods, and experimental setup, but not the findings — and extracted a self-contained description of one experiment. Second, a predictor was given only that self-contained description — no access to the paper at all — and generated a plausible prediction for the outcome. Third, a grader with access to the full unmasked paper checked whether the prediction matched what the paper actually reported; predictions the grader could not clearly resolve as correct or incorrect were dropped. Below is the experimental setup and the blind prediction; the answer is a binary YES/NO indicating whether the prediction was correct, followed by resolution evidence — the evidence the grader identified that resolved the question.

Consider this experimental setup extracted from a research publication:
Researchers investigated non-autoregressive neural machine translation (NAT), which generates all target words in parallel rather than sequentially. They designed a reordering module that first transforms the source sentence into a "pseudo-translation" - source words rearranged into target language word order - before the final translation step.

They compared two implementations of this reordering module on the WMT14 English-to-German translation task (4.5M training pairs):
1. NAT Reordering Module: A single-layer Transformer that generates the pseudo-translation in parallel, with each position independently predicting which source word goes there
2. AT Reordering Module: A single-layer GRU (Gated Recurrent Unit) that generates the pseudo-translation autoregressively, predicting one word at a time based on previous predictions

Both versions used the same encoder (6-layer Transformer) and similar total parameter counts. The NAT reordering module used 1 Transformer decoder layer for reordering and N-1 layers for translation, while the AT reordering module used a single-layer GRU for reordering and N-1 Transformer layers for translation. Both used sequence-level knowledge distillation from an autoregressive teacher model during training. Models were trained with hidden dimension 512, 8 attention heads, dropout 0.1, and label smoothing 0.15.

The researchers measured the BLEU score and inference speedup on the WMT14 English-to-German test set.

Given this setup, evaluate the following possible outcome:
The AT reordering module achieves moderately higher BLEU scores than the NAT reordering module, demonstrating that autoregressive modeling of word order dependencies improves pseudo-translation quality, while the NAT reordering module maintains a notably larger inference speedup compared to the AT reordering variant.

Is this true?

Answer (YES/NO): NO